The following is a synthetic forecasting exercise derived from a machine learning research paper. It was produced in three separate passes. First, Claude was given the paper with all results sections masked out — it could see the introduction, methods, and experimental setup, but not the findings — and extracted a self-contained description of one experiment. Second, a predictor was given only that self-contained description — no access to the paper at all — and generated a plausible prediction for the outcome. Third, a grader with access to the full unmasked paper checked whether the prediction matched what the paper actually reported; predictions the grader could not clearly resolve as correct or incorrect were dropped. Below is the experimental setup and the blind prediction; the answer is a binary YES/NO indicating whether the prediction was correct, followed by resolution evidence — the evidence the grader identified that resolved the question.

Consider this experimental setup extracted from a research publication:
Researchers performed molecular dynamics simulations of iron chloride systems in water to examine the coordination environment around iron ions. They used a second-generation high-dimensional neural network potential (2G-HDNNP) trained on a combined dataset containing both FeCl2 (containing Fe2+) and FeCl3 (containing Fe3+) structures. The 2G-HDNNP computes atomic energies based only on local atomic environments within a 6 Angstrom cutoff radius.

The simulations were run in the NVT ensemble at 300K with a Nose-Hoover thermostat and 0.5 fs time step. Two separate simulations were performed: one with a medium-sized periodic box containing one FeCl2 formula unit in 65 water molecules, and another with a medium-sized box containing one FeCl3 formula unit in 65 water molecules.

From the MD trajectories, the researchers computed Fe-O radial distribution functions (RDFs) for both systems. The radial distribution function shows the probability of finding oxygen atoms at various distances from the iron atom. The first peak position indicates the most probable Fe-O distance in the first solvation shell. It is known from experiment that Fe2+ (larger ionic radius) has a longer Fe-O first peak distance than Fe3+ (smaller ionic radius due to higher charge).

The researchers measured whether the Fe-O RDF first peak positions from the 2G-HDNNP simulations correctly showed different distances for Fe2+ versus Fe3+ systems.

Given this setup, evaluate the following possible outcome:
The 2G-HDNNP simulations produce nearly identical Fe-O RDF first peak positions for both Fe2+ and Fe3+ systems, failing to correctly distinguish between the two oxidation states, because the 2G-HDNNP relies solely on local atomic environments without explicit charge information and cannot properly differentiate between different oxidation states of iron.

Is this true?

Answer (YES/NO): NO